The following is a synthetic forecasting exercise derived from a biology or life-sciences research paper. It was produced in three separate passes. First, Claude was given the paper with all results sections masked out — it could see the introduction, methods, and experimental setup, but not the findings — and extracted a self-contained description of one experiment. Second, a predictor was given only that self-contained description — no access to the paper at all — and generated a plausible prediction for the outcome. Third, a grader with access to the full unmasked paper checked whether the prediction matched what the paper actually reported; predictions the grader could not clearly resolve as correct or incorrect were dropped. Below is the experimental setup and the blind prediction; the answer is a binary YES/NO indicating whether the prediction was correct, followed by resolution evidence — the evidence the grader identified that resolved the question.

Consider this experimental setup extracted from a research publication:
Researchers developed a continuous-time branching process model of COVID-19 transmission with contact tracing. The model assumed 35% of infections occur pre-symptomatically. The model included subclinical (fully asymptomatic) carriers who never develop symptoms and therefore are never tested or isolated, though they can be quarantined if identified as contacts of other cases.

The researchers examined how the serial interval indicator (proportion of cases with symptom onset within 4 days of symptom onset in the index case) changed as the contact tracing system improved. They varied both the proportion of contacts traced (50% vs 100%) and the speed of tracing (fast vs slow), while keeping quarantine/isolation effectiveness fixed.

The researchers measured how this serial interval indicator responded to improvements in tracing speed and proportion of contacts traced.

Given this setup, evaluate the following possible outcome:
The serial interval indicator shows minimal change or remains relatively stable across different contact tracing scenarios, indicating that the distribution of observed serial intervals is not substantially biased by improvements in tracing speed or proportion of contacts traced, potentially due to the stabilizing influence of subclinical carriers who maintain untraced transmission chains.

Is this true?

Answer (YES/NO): NO